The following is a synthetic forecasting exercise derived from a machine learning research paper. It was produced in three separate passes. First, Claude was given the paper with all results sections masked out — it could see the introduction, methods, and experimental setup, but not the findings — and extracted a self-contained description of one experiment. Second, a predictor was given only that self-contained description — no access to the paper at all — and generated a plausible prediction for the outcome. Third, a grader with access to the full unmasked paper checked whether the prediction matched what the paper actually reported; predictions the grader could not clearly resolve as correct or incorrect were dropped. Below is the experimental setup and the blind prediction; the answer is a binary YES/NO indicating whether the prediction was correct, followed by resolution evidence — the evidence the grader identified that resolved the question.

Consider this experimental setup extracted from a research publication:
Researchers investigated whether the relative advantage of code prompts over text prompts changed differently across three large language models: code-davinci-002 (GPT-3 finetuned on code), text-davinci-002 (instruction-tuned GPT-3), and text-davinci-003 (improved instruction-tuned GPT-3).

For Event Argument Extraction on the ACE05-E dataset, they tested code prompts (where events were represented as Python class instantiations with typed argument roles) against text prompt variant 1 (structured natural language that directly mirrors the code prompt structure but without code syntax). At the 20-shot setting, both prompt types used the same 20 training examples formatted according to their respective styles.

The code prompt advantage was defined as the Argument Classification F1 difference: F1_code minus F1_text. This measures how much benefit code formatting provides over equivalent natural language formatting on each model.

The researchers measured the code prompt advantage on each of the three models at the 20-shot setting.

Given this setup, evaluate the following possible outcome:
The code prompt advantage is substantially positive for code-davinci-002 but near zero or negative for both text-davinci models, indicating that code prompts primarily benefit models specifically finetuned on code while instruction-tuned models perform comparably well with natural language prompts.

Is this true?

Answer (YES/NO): NO